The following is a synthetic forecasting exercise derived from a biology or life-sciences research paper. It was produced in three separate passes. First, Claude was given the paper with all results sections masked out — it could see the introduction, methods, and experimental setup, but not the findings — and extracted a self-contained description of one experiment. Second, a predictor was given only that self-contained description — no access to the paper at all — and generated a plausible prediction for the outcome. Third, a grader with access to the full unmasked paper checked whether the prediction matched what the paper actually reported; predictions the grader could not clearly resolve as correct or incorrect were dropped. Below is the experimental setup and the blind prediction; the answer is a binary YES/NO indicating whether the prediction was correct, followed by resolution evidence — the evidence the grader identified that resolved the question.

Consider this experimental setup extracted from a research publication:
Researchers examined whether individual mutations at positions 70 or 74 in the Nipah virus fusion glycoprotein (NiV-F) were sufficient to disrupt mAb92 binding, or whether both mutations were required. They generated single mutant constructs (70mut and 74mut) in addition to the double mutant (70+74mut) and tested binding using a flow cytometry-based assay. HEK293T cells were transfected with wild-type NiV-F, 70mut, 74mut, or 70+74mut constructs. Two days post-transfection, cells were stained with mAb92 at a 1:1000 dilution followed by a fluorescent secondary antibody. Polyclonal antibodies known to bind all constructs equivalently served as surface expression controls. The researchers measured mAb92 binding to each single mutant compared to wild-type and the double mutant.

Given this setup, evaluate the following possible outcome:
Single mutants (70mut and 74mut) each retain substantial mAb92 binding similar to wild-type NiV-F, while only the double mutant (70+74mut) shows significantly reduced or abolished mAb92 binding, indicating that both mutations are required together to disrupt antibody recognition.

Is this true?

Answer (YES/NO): NO